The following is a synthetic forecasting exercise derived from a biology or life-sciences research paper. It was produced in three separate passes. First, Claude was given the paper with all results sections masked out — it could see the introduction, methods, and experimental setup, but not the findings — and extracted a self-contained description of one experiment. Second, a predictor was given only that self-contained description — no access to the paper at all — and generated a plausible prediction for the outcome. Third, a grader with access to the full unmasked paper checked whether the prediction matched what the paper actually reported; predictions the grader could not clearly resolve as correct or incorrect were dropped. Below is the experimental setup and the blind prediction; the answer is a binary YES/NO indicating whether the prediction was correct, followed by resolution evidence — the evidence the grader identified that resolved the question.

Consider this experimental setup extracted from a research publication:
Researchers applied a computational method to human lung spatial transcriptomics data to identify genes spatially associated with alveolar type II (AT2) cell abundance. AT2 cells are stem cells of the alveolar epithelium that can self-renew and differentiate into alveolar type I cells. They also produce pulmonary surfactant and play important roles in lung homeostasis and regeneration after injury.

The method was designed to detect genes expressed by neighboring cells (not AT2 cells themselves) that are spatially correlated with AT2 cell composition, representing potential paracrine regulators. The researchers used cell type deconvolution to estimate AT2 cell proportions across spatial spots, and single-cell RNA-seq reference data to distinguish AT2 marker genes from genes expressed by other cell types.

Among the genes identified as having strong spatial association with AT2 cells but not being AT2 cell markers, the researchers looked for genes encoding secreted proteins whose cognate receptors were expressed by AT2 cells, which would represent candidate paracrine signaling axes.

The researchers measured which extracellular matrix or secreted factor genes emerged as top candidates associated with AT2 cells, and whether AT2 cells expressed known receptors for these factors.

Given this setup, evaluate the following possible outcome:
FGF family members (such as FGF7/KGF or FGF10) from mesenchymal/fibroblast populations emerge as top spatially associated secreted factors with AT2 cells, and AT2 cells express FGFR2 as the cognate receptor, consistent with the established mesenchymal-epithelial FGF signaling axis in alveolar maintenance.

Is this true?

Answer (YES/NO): NO